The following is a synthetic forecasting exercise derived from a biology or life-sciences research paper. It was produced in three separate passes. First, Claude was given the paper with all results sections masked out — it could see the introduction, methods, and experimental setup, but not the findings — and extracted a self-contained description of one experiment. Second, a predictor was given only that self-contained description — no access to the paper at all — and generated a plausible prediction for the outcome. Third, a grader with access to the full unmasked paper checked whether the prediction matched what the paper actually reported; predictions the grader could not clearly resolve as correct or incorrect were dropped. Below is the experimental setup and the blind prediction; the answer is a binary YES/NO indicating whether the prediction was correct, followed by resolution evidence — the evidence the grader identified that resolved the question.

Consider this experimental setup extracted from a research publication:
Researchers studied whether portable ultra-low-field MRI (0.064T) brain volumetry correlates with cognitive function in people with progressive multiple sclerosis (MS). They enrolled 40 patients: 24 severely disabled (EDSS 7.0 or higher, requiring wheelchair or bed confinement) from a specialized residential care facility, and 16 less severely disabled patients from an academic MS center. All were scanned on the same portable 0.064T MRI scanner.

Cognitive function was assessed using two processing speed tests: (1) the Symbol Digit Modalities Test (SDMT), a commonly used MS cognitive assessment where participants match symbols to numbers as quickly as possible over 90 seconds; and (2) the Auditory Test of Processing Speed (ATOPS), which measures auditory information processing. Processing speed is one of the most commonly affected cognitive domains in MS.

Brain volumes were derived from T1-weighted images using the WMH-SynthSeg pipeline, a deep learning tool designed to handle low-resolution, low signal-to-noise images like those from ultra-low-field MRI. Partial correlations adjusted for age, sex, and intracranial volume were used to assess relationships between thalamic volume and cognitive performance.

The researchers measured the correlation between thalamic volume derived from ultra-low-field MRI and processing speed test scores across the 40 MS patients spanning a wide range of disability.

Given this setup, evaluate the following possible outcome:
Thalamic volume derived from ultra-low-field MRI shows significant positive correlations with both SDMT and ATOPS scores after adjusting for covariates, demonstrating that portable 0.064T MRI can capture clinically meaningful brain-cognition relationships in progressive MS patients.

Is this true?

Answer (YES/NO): YES